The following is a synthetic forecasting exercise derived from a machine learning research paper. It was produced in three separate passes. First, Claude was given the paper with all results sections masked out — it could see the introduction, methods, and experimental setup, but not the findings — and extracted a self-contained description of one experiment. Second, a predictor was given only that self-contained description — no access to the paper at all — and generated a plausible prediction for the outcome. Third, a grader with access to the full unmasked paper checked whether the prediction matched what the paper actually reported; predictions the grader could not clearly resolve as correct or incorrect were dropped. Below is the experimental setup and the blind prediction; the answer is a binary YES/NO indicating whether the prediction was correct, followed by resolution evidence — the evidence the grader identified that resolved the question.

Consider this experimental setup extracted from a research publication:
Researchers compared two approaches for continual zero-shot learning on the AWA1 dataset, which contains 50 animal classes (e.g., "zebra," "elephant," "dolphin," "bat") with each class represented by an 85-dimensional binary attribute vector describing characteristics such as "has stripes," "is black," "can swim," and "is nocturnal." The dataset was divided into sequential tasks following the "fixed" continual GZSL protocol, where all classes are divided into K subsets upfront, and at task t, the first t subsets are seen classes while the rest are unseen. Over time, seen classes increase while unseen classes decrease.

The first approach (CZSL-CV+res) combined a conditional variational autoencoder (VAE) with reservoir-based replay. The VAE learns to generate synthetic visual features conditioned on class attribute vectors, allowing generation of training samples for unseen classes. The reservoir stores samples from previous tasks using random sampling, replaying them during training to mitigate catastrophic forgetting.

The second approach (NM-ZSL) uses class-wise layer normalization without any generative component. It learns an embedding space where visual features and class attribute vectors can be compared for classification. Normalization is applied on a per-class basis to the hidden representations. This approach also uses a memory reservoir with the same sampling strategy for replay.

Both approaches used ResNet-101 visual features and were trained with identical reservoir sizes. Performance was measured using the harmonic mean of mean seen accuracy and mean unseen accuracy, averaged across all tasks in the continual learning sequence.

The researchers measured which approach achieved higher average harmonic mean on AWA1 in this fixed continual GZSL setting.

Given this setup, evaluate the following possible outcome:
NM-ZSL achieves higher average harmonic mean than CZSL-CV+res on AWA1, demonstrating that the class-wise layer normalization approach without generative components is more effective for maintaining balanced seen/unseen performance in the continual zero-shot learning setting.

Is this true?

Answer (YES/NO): YES